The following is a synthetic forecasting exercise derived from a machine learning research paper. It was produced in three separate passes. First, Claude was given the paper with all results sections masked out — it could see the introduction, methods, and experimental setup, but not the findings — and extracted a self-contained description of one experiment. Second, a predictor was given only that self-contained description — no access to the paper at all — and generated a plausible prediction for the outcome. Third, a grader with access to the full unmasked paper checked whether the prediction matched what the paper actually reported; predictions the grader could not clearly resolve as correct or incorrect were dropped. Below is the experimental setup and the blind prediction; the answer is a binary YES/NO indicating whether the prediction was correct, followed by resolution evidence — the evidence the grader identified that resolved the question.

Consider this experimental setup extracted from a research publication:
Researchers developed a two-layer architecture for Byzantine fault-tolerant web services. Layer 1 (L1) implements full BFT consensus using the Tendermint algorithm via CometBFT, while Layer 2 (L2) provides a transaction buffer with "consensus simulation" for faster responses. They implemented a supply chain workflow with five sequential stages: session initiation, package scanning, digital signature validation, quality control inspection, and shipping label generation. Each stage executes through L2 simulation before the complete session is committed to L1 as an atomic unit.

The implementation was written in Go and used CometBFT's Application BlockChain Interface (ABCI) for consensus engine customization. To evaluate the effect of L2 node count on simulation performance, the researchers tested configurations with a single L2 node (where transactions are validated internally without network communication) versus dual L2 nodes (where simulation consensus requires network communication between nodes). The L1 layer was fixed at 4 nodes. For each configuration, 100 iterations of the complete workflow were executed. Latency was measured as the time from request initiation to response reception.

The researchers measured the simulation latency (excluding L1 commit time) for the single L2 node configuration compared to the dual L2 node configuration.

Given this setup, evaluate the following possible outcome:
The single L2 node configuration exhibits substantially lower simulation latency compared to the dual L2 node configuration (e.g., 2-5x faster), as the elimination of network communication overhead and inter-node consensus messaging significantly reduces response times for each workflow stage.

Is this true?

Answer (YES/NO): YES